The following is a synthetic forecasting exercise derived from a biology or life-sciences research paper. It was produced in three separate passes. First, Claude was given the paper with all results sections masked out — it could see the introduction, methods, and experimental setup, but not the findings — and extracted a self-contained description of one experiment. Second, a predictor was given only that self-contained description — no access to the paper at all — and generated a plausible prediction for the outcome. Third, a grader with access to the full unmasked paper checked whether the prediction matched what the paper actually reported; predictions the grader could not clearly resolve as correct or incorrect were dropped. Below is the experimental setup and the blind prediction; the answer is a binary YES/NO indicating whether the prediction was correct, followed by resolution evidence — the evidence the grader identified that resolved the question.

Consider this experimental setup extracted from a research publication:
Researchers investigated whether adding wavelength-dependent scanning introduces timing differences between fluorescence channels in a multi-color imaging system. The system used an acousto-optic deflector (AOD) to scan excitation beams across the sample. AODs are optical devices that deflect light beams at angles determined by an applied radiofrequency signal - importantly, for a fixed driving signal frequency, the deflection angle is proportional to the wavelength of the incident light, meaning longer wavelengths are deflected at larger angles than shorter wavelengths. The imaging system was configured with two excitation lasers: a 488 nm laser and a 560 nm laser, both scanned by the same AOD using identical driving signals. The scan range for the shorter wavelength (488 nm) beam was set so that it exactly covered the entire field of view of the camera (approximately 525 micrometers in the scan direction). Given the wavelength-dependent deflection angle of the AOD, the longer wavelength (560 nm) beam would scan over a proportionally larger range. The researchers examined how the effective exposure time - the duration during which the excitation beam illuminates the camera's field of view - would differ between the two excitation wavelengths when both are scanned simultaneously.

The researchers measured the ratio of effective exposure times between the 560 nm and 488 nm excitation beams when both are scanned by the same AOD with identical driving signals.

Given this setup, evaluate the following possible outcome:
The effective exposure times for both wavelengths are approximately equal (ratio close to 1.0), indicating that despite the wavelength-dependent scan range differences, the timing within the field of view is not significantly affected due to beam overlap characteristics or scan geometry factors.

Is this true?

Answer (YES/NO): NO